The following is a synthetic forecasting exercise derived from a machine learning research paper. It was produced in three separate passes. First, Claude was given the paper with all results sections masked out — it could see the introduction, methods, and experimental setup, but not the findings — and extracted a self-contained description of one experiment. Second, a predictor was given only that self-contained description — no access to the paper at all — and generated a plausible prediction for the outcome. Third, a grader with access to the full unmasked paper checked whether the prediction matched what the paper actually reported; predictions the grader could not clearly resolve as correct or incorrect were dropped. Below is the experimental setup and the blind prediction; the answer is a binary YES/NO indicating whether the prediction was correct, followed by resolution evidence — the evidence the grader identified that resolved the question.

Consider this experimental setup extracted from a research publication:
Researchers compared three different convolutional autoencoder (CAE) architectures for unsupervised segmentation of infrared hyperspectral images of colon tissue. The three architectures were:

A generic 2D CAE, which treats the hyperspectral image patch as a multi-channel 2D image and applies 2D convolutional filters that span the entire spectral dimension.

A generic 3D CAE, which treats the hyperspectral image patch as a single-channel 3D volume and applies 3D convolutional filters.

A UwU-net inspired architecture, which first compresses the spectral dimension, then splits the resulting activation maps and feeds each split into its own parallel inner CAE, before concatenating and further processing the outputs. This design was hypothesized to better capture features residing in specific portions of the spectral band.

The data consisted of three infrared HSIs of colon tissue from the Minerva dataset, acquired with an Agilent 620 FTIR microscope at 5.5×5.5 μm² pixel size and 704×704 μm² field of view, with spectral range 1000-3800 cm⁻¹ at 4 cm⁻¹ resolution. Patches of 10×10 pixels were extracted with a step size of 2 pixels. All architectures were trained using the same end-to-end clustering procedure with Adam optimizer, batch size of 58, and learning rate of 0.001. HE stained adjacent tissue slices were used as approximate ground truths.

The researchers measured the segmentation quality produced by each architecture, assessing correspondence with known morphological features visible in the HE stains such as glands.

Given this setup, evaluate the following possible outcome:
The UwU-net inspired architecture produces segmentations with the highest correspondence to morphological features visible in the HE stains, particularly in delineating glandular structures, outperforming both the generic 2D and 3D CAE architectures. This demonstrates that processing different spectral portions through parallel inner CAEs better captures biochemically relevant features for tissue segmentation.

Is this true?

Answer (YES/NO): NO